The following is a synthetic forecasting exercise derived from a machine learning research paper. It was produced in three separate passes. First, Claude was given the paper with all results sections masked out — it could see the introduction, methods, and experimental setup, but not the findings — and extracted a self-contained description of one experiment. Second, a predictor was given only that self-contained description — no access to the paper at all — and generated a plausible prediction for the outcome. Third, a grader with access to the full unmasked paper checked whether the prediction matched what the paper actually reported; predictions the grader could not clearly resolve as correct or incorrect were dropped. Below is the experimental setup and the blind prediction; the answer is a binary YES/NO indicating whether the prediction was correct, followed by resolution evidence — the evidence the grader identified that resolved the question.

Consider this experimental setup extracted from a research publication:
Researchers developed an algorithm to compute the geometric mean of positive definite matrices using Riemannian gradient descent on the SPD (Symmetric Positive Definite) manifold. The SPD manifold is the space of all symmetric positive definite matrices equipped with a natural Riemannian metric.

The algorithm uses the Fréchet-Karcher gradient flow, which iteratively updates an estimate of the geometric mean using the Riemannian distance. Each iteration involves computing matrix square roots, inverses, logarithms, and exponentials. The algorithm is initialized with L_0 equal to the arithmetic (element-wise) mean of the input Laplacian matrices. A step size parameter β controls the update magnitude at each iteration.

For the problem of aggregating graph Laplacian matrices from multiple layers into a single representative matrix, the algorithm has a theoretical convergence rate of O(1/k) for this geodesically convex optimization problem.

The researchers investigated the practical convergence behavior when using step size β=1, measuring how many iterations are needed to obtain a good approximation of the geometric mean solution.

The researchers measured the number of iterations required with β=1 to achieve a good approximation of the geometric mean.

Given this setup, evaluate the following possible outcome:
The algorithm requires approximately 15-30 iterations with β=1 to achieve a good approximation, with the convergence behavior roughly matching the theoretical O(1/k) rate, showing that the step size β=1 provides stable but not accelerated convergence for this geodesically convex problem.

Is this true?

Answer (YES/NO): NO